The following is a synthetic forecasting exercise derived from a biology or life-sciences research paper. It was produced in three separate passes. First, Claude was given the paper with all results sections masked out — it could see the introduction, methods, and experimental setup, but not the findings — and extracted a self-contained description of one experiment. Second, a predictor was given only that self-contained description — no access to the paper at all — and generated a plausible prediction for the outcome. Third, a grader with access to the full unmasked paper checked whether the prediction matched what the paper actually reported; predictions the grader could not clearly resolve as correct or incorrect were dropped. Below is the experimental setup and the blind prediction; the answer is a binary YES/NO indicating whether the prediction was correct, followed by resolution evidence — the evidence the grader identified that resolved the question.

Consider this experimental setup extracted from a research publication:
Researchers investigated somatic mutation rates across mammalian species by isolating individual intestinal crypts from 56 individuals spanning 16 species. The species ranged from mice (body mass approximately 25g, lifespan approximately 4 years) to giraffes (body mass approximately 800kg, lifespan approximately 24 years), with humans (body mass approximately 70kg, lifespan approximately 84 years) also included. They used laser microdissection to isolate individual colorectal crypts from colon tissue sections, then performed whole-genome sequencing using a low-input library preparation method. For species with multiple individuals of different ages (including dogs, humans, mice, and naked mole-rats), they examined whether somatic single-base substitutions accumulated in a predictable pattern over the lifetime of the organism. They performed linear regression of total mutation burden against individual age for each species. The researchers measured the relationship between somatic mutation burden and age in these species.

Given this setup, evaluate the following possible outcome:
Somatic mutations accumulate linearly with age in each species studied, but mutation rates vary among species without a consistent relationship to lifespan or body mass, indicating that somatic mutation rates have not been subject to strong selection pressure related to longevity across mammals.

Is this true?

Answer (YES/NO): NO